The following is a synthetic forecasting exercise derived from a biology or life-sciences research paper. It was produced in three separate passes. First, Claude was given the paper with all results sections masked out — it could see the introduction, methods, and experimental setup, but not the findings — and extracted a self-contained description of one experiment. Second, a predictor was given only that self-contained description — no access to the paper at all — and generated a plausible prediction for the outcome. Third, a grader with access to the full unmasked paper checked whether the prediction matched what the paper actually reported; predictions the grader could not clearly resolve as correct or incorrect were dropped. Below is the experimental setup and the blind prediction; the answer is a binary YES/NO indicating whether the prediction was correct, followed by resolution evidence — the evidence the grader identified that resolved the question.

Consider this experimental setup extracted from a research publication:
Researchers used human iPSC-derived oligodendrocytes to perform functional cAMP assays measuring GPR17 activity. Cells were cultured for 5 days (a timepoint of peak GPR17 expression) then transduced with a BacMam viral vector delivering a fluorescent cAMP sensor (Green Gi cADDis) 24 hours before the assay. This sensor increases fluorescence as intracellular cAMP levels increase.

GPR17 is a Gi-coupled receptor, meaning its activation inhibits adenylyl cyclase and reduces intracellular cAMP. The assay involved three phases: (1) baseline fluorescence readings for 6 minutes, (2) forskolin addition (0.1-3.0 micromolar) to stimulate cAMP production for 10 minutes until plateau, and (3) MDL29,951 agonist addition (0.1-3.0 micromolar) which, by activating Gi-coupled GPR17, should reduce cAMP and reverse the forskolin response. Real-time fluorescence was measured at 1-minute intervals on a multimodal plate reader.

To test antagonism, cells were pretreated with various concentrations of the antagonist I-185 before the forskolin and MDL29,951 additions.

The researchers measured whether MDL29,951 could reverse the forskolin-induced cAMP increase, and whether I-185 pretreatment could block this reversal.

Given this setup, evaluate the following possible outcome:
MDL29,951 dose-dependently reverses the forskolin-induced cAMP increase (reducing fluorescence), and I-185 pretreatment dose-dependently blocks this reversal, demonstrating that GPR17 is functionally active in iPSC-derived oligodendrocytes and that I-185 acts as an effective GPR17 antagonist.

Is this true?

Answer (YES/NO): YES